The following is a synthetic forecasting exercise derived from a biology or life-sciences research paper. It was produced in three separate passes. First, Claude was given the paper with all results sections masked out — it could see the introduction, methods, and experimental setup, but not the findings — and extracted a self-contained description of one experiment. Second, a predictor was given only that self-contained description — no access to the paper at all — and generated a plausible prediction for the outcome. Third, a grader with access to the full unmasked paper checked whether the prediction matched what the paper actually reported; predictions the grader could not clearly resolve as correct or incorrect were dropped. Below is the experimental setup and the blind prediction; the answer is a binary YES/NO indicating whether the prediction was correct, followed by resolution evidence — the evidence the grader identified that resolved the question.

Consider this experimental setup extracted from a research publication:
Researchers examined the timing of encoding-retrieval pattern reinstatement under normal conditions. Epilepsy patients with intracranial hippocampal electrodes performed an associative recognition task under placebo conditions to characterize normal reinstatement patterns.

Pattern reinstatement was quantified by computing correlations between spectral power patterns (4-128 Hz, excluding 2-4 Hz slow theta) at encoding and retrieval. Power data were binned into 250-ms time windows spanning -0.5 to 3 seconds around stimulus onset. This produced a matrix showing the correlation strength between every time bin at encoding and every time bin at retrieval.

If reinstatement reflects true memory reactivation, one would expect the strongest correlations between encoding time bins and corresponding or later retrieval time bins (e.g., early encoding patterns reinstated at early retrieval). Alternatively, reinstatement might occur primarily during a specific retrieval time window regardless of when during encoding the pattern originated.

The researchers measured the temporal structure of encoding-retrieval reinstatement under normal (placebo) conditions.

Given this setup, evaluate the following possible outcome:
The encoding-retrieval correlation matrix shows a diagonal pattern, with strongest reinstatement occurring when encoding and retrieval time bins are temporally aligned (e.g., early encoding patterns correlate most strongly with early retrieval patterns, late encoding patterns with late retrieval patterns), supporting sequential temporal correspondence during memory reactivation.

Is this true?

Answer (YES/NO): YES